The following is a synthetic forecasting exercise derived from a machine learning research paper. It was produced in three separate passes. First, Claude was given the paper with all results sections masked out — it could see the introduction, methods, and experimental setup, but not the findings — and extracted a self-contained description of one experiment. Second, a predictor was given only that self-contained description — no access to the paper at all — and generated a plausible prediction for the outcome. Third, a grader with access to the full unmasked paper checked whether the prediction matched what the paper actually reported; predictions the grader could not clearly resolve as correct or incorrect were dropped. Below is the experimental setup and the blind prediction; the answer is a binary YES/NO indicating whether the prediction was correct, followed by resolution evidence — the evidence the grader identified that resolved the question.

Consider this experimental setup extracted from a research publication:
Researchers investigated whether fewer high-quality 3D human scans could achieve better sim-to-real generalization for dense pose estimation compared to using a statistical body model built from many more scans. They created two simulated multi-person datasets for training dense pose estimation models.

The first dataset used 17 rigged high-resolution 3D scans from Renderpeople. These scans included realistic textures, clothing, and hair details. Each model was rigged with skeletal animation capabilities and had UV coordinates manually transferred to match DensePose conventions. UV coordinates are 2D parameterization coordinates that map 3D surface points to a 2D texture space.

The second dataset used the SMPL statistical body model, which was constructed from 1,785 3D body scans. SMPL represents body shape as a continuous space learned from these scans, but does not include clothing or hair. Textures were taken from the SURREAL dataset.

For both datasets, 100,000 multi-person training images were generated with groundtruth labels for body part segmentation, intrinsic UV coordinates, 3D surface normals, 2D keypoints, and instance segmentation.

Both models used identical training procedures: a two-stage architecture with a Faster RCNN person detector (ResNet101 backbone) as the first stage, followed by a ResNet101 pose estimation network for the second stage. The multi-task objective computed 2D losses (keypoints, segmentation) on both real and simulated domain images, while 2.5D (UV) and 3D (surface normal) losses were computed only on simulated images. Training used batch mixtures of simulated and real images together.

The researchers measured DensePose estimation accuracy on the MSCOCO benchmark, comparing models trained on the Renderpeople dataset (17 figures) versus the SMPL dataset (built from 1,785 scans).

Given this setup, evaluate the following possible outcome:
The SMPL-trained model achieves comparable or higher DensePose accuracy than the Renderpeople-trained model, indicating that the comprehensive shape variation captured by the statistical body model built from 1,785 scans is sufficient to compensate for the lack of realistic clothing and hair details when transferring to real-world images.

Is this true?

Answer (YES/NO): NO